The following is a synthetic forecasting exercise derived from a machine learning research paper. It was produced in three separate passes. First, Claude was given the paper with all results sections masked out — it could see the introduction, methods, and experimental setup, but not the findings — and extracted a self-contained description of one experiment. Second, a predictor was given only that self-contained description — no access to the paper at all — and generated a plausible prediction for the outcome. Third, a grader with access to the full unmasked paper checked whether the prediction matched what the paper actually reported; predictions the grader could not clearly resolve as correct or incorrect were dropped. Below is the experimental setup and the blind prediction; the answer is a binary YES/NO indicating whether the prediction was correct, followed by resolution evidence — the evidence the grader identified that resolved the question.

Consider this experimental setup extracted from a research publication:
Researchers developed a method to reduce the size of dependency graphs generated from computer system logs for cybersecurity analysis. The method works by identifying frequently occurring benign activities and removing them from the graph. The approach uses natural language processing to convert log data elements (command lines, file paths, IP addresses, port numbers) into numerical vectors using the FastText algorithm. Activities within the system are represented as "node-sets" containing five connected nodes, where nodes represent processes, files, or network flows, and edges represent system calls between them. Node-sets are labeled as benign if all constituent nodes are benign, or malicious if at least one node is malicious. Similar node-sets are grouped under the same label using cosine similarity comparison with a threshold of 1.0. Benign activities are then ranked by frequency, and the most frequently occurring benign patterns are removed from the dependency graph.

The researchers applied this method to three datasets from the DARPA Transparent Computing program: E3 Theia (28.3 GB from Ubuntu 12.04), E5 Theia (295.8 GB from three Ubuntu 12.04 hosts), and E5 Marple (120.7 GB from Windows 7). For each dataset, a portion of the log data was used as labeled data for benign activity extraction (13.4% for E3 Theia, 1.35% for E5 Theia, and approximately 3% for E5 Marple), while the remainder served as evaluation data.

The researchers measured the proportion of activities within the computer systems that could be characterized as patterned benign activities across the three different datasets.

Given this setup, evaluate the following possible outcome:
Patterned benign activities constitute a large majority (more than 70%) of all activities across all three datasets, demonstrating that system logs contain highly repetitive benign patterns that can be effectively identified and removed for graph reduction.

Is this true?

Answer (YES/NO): NO